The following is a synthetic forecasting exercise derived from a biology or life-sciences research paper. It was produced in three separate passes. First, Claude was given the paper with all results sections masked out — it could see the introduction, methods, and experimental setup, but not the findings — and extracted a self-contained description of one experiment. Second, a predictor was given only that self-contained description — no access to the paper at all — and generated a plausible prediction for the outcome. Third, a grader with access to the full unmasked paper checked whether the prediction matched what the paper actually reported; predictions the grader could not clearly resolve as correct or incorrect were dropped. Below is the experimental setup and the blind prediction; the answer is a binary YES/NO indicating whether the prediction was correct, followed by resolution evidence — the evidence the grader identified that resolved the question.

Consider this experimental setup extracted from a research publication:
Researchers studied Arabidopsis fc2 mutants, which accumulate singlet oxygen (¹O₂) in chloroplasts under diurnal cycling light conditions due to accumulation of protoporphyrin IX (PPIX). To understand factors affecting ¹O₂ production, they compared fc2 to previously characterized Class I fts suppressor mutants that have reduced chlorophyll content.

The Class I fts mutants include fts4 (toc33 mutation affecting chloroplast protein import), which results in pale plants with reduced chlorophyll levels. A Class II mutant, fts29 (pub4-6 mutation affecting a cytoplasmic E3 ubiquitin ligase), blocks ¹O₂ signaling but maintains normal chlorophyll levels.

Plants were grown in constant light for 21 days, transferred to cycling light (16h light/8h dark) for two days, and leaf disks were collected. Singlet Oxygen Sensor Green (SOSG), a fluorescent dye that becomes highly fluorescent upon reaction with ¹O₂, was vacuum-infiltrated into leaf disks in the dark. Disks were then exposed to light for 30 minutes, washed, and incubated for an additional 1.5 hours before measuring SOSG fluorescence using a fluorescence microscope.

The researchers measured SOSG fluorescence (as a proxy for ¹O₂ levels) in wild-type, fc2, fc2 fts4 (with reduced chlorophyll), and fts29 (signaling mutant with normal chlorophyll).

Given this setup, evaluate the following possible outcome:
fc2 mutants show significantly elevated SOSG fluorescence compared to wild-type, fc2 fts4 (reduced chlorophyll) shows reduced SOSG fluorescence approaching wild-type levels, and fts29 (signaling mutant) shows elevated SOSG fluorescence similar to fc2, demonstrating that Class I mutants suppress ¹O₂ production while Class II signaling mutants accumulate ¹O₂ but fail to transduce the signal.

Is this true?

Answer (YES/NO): NO